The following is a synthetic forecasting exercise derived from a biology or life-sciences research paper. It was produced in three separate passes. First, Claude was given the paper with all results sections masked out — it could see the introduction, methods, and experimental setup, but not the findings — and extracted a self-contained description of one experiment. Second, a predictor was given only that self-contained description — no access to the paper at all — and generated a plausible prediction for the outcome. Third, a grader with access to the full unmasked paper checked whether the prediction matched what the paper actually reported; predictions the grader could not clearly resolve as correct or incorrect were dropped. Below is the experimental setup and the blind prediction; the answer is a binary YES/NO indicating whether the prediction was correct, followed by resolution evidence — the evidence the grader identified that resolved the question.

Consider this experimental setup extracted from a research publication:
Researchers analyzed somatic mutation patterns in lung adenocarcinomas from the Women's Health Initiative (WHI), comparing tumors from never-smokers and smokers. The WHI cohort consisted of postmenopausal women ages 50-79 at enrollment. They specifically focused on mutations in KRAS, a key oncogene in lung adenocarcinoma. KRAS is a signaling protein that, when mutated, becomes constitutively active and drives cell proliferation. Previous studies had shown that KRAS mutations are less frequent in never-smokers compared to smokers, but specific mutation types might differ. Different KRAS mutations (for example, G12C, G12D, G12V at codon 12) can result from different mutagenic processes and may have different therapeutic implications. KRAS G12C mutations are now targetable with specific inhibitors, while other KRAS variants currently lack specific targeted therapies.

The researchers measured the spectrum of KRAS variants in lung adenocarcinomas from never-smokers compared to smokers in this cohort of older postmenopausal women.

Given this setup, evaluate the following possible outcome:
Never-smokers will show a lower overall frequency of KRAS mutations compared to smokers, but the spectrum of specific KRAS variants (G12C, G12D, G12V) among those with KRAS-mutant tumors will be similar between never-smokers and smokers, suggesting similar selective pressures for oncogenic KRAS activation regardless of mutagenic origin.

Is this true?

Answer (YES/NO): NO